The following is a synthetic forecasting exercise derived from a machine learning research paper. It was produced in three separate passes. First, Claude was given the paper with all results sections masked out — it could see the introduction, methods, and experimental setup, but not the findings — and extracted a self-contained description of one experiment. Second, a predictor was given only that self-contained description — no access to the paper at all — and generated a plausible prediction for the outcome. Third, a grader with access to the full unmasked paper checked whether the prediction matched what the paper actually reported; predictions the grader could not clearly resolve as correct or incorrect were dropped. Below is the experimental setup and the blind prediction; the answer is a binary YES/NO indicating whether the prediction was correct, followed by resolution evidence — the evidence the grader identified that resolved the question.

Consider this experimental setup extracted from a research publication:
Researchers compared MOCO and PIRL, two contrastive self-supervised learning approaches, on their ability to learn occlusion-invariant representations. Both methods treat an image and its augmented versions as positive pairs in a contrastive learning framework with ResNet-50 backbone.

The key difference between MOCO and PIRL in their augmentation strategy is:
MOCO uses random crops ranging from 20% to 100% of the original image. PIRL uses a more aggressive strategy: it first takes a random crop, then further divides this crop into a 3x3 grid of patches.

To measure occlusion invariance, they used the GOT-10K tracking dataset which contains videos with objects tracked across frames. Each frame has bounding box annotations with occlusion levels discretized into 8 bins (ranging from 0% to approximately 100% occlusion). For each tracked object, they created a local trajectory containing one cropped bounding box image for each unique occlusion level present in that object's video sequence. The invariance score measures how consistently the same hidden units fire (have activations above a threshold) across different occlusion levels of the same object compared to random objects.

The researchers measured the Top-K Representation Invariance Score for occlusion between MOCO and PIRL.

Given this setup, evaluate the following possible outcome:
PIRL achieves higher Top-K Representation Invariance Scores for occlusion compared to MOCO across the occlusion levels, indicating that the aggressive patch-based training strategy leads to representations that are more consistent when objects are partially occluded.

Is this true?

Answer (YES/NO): YES